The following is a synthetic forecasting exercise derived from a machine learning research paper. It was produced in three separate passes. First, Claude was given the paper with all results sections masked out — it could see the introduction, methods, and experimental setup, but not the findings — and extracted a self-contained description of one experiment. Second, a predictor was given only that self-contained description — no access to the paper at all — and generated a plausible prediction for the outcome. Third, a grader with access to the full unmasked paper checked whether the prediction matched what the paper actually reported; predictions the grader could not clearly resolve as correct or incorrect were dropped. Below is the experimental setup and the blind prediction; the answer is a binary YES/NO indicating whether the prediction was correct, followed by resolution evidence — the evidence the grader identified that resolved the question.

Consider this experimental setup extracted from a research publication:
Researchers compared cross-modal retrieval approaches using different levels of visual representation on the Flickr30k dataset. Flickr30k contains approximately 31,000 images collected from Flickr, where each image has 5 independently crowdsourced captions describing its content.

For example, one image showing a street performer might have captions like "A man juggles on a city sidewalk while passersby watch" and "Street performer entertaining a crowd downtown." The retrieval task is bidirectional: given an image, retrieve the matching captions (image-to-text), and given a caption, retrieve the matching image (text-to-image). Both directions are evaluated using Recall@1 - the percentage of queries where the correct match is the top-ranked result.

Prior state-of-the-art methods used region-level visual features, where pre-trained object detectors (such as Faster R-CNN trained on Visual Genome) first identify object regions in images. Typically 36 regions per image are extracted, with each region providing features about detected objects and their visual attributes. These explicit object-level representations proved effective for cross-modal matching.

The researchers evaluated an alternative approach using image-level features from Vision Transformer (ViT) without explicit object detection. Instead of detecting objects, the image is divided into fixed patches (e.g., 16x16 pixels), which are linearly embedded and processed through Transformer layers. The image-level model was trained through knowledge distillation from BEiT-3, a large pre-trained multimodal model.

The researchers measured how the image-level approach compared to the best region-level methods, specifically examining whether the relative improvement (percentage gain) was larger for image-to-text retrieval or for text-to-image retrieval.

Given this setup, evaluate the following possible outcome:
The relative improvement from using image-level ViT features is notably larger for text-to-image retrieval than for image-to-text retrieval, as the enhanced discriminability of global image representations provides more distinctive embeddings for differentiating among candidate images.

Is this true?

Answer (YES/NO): YES